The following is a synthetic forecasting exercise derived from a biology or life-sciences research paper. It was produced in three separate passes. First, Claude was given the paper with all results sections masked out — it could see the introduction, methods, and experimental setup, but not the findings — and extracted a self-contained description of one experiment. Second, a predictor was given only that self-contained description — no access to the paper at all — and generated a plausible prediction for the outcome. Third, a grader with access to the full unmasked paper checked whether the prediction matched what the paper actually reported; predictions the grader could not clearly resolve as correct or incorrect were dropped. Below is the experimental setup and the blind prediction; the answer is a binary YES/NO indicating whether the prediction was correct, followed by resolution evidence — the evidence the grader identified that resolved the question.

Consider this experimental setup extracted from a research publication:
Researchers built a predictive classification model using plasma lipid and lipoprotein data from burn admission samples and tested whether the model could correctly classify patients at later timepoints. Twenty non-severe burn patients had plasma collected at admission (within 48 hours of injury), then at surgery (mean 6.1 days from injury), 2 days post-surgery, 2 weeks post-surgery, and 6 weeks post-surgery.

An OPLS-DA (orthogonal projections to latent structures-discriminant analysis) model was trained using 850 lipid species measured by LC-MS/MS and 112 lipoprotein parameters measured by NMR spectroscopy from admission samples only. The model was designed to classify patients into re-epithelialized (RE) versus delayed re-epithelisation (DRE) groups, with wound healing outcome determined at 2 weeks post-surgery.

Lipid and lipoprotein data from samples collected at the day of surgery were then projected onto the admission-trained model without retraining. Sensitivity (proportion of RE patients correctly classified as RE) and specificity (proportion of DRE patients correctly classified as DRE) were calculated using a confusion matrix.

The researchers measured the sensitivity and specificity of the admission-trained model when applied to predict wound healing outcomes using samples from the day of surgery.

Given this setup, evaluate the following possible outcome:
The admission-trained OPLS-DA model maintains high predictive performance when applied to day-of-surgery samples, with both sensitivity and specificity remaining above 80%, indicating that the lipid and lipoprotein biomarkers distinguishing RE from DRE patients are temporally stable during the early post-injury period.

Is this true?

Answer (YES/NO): NO